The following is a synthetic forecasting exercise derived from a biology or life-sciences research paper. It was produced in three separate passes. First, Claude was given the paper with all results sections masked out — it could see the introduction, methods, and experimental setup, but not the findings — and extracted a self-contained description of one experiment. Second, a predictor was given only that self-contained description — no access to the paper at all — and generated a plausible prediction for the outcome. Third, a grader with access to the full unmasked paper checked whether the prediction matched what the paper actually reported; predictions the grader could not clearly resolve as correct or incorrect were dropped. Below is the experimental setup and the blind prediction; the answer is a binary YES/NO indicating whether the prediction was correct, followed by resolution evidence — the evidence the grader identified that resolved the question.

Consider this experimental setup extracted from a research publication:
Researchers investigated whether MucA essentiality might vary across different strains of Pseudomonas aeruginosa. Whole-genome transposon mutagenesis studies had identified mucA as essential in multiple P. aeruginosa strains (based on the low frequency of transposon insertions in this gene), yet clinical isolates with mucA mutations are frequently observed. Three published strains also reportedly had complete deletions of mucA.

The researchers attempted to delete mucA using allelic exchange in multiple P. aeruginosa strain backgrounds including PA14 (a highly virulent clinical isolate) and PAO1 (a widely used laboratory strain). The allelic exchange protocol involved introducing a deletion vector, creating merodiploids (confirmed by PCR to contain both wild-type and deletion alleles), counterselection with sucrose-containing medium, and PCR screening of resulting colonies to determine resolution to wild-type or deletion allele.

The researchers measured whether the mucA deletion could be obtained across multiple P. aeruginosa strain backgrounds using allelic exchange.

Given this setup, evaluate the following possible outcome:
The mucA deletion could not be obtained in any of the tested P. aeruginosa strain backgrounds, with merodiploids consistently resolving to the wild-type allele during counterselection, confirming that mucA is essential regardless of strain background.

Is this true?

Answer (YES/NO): YES